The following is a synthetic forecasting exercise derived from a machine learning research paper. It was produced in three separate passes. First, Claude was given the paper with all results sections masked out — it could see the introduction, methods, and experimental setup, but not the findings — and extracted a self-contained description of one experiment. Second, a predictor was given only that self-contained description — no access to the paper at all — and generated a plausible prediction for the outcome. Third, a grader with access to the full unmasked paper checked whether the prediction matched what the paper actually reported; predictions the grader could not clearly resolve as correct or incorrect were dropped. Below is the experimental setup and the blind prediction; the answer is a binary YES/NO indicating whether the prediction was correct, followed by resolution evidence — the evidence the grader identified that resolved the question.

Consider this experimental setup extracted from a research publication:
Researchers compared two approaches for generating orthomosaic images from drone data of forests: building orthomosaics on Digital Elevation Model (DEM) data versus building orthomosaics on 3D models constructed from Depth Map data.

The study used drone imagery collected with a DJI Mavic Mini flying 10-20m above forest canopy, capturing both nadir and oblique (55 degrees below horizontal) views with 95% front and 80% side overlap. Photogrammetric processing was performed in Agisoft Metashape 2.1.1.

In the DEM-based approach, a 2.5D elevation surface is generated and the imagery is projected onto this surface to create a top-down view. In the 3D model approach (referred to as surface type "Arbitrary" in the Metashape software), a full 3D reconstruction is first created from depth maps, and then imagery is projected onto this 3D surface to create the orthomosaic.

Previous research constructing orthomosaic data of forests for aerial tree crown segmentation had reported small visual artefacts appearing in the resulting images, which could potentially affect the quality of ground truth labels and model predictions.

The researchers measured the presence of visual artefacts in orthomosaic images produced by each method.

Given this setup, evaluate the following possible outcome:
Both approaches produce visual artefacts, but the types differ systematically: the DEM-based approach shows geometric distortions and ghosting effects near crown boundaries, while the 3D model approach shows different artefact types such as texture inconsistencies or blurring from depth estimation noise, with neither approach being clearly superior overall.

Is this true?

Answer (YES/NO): NO